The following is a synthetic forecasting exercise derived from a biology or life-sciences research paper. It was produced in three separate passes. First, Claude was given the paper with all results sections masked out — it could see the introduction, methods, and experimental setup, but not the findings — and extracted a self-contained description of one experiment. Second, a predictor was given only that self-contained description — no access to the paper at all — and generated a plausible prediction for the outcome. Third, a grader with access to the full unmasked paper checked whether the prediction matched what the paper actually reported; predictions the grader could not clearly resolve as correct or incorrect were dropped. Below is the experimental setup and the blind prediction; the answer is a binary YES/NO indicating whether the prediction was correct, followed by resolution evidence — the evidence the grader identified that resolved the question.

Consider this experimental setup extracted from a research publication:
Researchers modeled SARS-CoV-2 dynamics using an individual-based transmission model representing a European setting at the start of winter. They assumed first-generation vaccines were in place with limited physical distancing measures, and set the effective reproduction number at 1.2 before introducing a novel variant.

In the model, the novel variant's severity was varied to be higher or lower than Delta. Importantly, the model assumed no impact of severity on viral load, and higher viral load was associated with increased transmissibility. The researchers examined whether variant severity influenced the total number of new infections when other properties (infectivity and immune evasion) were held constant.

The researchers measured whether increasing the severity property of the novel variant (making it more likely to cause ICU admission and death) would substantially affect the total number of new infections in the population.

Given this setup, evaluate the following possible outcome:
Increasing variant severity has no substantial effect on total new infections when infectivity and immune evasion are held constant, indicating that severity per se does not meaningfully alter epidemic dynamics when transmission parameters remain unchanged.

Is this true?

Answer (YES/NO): YES